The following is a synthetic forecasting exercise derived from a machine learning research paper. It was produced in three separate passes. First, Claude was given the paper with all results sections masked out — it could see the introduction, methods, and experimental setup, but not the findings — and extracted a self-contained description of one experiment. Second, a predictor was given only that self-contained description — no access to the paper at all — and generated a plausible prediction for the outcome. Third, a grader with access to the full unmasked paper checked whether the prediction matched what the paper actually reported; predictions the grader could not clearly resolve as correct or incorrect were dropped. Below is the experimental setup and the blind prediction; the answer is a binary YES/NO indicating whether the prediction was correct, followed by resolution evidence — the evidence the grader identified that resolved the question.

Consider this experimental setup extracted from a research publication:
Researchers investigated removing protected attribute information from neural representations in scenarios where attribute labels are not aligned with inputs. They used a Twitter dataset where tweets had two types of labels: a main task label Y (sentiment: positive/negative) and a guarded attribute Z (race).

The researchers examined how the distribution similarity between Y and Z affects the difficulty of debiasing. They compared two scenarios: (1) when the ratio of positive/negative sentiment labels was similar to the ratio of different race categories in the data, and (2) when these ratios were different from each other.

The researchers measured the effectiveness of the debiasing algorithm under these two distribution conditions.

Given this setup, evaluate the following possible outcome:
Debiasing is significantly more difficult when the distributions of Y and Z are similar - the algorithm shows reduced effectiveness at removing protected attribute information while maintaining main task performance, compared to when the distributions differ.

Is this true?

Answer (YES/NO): YES